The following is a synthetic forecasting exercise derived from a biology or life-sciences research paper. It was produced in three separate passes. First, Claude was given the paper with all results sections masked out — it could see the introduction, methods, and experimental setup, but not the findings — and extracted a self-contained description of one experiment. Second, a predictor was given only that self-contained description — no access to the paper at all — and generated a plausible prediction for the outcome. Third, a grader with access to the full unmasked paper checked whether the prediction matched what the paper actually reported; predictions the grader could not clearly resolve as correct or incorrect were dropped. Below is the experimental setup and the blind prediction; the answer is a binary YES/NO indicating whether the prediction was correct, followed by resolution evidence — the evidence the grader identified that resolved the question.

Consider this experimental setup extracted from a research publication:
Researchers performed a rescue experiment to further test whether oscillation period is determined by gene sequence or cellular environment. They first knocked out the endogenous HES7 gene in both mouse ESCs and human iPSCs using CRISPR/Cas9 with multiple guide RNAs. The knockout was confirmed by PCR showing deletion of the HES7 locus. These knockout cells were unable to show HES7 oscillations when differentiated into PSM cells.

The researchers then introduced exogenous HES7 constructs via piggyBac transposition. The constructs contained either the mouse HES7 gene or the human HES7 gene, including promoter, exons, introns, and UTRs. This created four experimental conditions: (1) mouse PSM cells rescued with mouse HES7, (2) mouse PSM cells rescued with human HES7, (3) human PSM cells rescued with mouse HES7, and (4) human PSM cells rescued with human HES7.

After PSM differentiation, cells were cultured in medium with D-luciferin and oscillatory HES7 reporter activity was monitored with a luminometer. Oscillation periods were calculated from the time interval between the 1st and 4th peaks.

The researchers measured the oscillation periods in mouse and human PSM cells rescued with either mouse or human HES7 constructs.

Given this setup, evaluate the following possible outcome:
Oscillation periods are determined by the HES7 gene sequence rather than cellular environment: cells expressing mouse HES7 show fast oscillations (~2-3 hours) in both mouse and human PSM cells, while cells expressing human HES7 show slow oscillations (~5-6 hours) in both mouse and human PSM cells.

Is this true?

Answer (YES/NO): NO